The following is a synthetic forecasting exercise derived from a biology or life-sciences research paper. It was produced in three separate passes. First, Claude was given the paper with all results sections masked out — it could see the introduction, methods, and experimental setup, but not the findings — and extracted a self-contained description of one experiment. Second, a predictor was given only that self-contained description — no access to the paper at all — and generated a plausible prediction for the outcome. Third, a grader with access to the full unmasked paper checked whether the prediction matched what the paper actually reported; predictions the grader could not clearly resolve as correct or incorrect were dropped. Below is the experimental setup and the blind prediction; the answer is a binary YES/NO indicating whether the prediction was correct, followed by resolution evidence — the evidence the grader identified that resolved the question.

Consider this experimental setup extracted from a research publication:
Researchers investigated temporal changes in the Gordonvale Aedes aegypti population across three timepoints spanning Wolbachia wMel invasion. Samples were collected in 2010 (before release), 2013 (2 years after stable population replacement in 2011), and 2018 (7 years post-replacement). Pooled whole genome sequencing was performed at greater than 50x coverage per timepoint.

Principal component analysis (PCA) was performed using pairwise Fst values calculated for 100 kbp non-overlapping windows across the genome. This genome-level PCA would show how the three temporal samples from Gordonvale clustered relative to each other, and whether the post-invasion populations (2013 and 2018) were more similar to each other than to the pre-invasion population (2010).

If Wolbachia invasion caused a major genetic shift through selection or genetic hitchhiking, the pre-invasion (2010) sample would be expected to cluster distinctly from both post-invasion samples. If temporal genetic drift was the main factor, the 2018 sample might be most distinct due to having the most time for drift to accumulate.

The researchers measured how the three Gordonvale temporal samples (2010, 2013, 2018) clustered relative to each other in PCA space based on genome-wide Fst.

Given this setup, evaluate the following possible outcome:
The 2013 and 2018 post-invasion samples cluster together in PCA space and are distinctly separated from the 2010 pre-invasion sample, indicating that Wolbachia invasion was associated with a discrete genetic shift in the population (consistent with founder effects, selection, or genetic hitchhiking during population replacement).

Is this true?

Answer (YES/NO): NO